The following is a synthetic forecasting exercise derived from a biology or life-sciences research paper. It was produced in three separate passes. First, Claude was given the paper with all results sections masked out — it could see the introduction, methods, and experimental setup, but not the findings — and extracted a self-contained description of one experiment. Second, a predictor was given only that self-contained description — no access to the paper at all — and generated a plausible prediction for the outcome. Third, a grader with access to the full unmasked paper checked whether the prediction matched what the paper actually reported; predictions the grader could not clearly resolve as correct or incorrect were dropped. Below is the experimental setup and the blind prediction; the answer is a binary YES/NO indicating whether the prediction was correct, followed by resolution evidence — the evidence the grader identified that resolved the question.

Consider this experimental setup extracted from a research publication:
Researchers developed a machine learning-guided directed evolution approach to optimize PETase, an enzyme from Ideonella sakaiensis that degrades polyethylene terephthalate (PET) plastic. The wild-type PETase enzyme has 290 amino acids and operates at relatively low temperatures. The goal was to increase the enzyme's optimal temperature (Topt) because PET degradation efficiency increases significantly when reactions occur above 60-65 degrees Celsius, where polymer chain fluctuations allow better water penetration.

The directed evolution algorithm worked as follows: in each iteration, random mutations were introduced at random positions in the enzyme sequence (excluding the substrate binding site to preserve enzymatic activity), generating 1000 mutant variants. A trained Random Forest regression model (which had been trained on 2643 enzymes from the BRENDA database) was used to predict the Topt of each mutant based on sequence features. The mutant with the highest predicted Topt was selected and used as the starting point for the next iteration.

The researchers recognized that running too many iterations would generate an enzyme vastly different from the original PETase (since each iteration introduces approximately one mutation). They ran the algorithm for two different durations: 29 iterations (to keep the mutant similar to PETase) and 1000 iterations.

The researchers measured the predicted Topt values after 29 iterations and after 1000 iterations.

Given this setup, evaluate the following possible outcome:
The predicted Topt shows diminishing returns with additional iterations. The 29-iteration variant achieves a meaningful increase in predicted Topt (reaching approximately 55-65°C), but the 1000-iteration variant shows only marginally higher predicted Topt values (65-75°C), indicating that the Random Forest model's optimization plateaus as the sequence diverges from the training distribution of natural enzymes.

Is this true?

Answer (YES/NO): YES